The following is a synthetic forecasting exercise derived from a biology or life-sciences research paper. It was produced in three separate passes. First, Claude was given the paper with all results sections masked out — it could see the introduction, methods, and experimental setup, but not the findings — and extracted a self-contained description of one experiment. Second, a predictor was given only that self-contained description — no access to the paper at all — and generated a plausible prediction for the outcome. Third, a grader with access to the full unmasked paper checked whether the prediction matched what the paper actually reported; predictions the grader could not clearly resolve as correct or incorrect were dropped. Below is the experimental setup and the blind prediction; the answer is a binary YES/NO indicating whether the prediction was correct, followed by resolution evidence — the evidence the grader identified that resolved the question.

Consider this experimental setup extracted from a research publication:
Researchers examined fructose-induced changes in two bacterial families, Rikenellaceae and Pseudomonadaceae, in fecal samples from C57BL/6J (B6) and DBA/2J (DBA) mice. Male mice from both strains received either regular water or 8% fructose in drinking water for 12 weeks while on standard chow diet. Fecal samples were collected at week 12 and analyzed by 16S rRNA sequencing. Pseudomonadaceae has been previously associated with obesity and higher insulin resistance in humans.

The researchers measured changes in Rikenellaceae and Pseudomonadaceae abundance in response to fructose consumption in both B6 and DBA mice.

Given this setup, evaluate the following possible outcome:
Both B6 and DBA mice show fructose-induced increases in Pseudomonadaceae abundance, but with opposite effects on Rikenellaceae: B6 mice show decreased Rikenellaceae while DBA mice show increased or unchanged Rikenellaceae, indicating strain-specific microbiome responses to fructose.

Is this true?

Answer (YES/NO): NO